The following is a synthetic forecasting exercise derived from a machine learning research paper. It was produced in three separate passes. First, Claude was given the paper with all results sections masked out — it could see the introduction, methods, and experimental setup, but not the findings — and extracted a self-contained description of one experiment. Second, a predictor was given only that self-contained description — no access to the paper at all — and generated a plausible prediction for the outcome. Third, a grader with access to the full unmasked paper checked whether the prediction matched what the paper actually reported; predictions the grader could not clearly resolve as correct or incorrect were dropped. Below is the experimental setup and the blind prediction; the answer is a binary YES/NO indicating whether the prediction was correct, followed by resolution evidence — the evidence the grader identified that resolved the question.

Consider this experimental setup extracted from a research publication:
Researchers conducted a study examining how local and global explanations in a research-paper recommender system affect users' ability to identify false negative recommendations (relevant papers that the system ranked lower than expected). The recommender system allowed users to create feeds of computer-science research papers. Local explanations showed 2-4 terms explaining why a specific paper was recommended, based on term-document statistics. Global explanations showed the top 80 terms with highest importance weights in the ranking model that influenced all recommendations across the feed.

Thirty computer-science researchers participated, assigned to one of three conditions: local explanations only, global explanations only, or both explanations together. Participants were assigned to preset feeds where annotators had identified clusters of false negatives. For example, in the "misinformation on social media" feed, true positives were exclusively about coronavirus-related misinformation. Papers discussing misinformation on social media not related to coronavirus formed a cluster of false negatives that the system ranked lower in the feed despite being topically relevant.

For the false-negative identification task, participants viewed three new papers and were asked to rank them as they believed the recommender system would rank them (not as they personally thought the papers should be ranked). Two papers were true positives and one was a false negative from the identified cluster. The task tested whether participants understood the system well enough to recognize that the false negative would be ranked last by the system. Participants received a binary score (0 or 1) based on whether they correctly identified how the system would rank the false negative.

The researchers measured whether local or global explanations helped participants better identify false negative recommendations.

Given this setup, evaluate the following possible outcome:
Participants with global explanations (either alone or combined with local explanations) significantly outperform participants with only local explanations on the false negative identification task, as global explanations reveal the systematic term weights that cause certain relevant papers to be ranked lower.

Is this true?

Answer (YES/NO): NO